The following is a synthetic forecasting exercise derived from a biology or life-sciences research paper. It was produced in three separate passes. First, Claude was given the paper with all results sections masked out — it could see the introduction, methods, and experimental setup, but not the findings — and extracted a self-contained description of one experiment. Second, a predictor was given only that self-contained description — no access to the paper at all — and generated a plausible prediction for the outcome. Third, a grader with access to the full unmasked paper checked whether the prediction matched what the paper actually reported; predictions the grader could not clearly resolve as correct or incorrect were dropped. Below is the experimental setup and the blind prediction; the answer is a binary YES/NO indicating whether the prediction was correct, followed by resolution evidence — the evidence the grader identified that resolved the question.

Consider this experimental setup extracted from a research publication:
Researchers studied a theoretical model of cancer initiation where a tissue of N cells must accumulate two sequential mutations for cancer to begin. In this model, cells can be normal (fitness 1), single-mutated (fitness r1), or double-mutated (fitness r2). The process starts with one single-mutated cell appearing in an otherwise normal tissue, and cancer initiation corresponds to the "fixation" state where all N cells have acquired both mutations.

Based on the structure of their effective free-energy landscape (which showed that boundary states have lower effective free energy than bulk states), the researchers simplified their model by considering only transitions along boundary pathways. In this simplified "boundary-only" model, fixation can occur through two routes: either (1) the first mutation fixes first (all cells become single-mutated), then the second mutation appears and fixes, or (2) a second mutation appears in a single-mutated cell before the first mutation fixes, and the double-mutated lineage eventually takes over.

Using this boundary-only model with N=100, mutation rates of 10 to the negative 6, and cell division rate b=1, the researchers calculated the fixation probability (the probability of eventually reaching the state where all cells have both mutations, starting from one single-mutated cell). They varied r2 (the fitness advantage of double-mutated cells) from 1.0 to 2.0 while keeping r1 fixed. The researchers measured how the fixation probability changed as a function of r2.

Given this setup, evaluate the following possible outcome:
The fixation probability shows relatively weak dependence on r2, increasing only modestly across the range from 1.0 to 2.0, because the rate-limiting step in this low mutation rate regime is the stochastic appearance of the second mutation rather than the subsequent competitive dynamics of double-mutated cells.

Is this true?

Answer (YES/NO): NO